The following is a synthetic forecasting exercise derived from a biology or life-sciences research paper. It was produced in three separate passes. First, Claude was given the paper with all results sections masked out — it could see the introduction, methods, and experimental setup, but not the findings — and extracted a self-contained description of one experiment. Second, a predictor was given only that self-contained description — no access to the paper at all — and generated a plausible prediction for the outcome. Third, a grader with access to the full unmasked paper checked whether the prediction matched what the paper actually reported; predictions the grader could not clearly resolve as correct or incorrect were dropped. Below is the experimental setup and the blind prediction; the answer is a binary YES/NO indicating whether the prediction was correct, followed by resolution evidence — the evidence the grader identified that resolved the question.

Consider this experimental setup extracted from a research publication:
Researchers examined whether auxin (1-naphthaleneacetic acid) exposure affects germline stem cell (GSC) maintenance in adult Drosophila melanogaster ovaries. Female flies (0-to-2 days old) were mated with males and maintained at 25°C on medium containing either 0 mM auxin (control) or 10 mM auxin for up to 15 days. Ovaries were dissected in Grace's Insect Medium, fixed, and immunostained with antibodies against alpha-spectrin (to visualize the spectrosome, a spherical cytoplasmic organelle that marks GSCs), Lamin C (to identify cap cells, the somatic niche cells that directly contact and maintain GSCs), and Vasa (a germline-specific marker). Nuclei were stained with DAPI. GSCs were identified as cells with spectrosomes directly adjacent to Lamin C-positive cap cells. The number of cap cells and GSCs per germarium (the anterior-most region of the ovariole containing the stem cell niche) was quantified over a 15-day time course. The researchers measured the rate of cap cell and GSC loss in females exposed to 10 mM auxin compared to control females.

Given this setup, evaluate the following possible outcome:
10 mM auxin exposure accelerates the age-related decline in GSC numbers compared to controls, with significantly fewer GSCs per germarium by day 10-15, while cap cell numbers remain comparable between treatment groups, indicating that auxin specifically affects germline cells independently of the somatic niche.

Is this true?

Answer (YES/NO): NO